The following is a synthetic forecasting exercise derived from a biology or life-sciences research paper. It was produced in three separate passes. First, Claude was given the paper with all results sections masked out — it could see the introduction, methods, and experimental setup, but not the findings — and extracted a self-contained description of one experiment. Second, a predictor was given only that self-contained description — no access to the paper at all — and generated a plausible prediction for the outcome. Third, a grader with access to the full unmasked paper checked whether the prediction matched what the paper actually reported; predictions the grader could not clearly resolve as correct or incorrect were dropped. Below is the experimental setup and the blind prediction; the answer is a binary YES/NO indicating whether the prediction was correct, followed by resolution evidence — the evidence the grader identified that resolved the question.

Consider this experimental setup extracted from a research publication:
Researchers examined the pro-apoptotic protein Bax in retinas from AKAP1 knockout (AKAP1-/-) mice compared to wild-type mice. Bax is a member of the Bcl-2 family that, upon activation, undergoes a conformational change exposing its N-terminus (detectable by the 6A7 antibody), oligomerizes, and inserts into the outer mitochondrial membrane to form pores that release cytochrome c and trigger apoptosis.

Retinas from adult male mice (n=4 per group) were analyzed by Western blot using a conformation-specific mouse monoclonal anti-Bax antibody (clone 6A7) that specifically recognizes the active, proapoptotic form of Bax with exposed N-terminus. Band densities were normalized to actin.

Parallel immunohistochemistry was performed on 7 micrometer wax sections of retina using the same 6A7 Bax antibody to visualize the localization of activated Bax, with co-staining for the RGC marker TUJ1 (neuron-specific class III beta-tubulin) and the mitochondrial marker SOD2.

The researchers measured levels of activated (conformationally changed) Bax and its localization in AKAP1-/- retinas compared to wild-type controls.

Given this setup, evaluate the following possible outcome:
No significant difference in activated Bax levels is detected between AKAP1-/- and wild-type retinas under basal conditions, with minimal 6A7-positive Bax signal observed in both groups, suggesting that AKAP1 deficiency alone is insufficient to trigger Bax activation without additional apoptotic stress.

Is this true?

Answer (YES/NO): NO